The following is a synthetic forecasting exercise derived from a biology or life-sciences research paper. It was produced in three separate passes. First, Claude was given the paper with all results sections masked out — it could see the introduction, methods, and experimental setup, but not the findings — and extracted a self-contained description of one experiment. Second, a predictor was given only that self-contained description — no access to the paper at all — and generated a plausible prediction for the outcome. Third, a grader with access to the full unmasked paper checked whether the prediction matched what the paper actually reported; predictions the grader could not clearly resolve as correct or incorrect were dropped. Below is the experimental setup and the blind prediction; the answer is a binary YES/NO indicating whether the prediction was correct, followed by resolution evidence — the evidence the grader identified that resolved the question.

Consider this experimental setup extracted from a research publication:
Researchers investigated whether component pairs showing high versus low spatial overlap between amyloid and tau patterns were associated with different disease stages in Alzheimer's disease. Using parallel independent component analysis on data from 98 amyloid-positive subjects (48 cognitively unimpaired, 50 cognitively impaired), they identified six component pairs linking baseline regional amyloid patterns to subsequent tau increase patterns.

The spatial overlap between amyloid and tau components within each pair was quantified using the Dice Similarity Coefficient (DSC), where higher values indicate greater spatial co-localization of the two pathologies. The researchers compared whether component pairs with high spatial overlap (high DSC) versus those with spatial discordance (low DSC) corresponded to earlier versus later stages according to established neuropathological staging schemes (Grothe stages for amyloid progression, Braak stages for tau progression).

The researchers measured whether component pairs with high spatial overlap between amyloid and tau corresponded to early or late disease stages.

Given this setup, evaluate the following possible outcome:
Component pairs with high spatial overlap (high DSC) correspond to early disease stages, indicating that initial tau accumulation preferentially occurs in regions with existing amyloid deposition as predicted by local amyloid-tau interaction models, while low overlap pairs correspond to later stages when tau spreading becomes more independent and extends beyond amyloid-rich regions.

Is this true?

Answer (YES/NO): NO